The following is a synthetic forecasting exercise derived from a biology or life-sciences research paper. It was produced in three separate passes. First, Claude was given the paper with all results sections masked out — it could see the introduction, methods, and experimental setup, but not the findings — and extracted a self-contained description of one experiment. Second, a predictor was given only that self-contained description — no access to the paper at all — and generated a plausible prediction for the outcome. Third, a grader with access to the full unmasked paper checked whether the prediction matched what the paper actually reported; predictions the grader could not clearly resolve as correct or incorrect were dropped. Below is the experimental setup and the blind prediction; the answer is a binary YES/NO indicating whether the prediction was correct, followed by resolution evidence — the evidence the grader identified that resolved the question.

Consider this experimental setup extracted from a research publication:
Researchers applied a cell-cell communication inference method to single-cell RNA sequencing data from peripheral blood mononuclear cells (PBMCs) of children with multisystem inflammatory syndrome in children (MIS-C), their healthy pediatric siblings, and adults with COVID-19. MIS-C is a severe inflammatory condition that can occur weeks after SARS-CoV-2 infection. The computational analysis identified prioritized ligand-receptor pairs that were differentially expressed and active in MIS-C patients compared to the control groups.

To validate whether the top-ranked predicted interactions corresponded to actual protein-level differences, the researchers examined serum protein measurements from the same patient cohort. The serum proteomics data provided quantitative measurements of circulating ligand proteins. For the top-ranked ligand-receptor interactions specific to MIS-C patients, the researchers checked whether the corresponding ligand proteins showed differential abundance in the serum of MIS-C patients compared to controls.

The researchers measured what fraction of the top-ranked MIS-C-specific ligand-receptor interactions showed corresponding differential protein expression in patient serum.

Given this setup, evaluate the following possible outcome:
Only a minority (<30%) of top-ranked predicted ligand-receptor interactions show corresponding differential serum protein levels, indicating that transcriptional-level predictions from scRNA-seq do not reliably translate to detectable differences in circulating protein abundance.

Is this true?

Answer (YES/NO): NO